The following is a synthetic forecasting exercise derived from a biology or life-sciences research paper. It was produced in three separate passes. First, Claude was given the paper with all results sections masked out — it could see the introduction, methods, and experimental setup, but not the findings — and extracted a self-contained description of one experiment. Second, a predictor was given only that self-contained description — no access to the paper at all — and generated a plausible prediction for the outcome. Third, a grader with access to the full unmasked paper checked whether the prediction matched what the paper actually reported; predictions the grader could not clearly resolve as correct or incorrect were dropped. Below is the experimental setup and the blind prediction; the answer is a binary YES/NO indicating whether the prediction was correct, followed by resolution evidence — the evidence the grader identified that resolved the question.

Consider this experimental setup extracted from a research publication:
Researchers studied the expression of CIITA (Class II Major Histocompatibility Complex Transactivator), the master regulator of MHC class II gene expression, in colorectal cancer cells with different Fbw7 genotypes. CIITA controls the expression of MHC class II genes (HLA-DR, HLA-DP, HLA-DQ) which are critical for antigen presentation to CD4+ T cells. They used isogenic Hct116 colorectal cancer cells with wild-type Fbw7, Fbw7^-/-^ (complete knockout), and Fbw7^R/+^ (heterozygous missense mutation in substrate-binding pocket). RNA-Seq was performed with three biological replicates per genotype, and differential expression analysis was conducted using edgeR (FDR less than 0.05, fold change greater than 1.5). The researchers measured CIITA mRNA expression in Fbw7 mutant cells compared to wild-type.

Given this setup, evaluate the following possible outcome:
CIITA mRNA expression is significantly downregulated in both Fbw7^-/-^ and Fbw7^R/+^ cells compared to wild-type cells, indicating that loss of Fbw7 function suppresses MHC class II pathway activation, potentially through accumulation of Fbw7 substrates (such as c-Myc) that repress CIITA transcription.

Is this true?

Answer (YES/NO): NO